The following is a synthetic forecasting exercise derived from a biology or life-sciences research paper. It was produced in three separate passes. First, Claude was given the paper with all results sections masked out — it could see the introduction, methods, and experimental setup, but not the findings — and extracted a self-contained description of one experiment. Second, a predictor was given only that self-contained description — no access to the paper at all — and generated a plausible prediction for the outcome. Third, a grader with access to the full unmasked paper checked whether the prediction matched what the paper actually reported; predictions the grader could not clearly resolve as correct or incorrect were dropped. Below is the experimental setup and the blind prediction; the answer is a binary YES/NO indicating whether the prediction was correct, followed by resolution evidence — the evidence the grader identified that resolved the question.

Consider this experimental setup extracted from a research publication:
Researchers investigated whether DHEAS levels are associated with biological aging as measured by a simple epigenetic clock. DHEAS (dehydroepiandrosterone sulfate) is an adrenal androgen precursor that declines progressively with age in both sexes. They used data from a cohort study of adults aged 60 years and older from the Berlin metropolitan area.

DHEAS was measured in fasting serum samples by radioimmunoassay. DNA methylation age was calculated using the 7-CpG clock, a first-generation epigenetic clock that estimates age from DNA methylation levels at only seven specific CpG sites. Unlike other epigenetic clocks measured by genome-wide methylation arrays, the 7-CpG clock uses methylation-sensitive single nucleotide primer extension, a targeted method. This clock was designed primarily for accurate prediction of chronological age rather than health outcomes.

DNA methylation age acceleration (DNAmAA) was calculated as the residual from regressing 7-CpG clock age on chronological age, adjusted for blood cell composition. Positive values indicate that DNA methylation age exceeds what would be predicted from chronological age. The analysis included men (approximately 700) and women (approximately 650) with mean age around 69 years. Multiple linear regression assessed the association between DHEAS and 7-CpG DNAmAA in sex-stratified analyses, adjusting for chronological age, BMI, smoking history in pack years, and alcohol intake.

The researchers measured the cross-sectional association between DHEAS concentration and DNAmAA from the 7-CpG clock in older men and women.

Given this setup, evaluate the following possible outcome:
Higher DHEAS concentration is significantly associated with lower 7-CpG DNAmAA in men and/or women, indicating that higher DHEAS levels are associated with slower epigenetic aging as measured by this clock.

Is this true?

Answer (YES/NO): NO